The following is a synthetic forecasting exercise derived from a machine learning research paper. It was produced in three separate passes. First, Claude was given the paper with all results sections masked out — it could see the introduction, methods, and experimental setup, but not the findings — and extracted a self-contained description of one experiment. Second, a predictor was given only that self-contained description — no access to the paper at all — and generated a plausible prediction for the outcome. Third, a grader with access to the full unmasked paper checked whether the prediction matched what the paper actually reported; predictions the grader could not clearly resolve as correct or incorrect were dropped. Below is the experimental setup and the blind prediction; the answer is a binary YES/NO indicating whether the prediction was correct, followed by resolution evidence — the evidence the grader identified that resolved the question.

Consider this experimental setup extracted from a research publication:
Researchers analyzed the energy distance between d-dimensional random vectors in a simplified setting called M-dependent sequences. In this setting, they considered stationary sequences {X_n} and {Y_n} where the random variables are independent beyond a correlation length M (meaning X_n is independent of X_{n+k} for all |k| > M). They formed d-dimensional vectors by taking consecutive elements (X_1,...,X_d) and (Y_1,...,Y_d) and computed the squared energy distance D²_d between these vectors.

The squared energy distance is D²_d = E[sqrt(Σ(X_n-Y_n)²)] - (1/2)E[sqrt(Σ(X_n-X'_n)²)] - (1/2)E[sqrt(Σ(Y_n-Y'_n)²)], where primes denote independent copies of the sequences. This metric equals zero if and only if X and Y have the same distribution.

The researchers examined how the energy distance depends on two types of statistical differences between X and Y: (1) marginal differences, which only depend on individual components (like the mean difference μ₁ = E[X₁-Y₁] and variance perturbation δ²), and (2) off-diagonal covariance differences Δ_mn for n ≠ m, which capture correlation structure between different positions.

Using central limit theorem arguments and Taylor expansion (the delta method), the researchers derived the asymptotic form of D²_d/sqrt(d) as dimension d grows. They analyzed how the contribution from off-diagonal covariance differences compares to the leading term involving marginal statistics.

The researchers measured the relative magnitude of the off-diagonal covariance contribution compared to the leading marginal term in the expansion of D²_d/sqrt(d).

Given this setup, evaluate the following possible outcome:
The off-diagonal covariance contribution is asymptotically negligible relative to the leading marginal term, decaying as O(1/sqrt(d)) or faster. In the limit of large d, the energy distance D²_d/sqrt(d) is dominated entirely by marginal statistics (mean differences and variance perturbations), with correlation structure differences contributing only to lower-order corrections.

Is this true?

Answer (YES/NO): YES